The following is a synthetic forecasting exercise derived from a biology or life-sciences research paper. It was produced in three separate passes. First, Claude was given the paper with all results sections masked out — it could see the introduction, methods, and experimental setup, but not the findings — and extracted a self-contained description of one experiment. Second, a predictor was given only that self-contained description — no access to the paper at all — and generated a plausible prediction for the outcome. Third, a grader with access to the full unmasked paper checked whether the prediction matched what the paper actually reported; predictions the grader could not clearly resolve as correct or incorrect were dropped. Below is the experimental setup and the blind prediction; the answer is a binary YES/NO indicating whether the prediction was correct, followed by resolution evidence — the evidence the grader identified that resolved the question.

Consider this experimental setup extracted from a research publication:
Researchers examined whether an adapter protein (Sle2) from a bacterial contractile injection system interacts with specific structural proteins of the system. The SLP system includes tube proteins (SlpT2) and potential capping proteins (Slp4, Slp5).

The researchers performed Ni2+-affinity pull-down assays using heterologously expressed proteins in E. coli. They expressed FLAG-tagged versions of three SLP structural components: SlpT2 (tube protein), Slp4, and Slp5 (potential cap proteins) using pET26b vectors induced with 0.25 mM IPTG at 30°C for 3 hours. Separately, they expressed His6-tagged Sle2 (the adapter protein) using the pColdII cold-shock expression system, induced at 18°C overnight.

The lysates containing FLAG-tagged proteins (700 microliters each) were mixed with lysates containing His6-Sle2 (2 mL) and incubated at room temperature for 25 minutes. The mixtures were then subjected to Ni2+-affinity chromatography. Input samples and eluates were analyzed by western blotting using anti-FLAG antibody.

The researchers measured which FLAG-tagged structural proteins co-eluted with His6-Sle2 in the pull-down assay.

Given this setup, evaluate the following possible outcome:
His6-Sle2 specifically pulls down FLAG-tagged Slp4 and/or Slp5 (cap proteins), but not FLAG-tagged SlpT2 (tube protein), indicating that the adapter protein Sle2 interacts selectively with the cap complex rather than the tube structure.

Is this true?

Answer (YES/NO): NO